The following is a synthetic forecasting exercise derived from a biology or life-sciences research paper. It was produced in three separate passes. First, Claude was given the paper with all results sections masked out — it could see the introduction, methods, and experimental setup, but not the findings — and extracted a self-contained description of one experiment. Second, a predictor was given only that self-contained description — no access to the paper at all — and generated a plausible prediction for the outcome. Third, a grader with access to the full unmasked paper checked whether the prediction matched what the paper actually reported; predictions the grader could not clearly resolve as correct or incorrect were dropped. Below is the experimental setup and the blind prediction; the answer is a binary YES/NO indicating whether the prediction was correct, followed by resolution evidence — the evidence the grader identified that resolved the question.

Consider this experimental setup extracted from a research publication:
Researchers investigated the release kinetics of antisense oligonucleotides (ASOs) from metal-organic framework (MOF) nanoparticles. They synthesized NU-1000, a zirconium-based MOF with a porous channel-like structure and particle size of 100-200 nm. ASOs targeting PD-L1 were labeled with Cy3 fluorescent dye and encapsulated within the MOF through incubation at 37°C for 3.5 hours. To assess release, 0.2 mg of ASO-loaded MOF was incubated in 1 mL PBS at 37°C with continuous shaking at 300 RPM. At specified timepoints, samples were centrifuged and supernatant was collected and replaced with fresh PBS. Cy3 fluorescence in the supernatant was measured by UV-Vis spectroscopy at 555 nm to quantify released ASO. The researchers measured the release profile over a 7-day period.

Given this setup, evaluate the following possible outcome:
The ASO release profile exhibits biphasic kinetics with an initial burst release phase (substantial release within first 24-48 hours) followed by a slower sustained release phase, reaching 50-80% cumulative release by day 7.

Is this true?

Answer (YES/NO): NO